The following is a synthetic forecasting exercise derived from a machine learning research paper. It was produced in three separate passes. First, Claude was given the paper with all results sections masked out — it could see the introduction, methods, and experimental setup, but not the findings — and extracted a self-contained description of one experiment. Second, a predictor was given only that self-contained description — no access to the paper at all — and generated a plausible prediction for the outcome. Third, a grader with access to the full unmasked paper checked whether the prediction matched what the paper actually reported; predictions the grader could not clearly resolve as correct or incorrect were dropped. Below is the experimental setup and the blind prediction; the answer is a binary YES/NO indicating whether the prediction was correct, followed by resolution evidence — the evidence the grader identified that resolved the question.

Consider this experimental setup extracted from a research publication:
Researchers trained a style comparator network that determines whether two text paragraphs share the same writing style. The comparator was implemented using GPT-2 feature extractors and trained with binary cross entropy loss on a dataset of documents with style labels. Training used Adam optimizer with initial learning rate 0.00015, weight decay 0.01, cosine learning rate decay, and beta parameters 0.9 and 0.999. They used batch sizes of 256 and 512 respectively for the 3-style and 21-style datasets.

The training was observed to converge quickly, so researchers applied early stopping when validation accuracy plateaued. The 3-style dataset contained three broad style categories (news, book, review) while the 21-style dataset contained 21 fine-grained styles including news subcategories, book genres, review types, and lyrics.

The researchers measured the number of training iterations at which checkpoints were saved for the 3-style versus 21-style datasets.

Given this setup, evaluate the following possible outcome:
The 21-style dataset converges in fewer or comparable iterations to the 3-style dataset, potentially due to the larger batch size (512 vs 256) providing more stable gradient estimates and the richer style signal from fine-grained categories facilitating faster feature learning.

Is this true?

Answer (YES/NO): NO